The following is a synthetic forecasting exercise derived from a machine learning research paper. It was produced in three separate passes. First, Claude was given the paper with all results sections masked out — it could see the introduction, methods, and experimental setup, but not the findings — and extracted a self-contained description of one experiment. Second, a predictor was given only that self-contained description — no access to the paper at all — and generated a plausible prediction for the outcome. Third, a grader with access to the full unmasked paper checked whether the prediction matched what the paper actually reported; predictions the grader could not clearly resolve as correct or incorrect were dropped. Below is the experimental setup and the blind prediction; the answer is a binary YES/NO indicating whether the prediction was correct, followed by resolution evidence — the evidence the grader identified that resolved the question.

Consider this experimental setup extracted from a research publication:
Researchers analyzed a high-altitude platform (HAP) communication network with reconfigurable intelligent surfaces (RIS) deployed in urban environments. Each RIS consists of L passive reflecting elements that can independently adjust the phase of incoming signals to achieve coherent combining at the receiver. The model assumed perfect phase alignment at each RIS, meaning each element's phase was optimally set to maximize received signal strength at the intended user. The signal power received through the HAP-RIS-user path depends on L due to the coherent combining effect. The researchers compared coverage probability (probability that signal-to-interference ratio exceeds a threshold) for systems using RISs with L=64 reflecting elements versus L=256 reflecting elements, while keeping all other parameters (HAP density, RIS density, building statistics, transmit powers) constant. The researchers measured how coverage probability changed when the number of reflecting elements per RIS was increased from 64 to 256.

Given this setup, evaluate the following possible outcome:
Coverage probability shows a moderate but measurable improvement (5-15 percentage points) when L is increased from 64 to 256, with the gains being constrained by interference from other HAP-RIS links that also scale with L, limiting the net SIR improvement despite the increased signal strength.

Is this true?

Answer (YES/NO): NO